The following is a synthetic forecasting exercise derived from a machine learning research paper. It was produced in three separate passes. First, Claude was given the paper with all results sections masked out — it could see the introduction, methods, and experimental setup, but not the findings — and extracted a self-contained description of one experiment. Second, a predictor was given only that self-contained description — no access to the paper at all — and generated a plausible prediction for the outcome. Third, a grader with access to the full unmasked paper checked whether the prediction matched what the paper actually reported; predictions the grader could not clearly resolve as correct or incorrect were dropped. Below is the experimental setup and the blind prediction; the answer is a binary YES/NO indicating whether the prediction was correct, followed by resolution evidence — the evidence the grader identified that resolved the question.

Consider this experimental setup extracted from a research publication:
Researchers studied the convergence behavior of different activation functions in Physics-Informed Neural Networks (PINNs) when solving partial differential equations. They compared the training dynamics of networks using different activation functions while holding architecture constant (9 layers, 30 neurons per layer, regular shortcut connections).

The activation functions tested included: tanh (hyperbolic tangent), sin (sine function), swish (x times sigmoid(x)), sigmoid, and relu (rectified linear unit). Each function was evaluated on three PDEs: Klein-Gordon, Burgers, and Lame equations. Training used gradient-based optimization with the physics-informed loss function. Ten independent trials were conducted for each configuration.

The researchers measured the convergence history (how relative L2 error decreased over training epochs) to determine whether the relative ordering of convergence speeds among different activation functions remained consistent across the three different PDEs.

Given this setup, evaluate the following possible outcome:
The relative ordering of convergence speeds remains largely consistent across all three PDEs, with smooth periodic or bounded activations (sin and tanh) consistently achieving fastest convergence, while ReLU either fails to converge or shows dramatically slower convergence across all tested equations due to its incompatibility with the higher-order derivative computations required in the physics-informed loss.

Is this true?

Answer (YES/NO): NO